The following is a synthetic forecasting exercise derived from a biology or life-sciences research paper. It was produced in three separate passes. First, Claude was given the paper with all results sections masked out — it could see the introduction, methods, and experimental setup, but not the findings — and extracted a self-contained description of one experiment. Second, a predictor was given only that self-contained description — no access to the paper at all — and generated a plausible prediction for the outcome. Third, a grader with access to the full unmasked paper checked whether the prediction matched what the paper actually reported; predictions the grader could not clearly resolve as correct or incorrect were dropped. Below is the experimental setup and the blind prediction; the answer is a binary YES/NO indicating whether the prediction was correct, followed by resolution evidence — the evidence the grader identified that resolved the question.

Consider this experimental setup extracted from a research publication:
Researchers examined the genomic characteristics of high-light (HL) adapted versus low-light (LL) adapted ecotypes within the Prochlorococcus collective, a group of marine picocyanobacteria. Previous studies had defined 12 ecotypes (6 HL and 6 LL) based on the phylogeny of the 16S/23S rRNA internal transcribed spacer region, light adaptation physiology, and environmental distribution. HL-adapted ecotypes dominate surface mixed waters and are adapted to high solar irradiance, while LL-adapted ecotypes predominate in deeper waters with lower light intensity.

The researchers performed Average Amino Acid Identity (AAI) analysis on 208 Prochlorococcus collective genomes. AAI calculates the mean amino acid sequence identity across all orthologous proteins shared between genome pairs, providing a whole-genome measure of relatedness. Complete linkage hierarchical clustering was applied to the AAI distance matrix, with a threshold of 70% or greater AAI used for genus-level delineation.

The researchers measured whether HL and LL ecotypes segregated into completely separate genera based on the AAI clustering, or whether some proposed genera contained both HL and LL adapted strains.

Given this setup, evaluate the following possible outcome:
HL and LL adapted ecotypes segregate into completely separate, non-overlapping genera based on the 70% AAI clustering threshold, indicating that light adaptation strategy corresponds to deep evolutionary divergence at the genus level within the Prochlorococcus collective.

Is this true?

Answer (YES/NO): YES